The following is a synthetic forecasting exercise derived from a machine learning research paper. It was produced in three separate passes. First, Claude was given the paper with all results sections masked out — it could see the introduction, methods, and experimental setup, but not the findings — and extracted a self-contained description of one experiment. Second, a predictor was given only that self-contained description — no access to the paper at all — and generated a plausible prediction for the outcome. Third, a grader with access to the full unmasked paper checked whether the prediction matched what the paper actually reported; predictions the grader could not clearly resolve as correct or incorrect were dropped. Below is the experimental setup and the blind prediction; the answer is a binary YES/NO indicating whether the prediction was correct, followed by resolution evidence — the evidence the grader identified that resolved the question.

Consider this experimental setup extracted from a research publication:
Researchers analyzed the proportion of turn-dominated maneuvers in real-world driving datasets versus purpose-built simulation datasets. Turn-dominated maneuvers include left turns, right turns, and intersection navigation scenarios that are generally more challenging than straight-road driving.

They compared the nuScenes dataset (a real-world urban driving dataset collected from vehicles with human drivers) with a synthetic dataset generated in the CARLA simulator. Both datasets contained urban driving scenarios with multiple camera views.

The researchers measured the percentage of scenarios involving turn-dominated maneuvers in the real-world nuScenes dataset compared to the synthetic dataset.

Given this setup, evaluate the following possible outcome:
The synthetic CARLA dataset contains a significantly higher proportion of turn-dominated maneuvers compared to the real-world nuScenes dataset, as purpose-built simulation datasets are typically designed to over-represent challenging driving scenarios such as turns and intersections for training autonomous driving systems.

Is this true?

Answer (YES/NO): YES